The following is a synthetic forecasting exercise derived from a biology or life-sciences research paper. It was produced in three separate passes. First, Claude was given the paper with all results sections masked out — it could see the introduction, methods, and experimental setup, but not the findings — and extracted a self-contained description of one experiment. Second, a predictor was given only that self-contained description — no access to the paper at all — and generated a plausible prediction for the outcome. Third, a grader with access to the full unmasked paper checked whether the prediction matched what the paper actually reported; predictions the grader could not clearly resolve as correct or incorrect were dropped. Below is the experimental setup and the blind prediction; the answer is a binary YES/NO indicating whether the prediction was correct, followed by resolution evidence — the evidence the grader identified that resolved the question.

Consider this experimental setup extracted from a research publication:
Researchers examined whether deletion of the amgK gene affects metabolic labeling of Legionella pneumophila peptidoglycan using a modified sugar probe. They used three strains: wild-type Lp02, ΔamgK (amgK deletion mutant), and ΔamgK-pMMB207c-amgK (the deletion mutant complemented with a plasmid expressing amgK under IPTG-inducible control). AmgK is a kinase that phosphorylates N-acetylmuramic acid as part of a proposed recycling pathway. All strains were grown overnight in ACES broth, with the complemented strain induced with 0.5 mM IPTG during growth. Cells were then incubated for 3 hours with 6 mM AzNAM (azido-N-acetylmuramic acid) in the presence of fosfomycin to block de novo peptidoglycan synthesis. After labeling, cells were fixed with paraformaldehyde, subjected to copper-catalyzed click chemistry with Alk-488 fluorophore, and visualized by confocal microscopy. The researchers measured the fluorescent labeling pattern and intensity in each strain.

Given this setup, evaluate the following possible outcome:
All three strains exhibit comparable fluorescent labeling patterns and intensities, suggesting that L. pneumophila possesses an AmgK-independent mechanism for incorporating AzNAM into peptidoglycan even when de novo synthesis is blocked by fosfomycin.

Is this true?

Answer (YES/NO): NO